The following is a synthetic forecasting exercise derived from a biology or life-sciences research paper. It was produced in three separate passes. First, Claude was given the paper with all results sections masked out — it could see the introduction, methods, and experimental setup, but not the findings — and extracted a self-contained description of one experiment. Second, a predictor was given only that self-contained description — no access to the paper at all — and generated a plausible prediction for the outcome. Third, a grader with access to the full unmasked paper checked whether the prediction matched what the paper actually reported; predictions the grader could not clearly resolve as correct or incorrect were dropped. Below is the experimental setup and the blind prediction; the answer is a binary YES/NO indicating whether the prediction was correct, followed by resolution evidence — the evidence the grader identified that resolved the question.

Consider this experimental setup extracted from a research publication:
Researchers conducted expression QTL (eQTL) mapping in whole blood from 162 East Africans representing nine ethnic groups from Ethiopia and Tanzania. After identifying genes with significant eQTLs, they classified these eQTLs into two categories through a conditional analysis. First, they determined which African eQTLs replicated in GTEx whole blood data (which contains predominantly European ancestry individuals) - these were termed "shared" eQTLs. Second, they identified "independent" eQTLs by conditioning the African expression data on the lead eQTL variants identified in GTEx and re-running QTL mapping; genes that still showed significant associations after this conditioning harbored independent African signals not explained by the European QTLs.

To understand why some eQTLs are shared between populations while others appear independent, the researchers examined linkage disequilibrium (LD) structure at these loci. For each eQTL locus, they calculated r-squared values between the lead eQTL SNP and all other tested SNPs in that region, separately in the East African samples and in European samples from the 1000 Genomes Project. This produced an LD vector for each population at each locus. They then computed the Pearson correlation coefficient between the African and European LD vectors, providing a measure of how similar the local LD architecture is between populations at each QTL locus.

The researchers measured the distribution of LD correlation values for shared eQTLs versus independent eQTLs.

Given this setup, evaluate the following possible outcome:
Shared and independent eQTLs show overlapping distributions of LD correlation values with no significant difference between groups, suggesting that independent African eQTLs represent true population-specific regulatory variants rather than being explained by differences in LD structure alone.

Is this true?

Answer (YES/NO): YES